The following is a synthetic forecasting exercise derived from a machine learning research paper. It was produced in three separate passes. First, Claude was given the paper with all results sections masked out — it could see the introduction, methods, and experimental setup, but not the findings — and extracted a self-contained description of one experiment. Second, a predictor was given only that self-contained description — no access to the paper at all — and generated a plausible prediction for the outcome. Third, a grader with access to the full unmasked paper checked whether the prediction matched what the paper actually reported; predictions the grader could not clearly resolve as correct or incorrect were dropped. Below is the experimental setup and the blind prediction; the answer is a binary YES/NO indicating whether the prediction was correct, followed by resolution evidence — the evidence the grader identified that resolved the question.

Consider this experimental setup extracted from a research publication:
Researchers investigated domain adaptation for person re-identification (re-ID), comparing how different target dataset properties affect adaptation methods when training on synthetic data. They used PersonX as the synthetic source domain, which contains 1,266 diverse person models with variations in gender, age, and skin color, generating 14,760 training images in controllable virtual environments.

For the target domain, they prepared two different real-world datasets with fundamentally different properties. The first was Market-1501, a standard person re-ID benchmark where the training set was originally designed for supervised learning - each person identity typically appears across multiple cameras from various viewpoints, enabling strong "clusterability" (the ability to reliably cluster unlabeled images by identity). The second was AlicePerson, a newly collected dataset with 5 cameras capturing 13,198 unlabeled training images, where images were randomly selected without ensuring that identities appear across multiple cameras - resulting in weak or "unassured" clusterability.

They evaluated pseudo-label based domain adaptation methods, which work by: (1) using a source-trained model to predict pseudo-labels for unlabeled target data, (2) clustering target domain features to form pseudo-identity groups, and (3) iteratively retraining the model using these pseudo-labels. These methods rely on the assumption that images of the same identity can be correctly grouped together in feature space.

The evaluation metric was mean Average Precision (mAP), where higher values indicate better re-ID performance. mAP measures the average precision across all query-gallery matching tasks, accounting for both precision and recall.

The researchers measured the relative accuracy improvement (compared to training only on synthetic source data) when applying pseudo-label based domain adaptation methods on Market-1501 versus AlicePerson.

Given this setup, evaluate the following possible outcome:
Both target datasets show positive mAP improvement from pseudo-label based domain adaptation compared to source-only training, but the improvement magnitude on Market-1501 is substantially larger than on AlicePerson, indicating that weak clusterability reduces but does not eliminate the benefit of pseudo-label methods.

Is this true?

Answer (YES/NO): YES